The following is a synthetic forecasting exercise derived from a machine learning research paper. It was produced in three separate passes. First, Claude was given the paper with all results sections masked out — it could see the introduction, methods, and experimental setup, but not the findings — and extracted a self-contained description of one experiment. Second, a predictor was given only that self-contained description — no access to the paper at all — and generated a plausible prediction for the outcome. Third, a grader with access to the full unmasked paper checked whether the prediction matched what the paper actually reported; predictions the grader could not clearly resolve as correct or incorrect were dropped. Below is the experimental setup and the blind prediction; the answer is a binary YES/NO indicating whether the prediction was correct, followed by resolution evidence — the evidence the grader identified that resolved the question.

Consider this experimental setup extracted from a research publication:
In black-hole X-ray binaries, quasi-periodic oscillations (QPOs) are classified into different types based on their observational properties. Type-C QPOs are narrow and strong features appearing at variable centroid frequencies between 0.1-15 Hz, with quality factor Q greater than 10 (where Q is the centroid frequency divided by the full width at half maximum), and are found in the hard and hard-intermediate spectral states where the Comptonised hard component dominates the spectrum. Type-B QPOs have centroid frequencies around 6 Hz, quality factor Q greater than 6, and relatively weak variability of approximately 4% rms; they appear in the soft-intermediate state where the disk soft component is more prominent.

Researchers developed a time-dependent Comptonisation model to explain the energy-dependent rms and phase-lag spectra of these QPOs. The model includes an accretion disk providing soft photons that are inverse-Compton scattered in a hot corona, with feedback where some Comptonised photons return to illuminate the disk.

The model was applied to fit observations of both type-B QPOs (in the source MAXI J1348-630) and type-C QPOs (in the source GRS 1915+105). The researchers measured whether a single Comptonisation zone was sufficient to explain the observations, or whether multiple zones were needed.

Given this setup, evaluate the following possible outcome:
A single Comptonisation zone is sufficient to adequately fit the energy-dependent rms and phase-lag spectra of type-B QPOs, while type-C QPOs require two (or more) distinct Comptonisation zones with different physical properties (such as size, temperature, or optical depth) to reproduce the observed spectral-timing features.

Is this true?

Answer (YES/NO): NO